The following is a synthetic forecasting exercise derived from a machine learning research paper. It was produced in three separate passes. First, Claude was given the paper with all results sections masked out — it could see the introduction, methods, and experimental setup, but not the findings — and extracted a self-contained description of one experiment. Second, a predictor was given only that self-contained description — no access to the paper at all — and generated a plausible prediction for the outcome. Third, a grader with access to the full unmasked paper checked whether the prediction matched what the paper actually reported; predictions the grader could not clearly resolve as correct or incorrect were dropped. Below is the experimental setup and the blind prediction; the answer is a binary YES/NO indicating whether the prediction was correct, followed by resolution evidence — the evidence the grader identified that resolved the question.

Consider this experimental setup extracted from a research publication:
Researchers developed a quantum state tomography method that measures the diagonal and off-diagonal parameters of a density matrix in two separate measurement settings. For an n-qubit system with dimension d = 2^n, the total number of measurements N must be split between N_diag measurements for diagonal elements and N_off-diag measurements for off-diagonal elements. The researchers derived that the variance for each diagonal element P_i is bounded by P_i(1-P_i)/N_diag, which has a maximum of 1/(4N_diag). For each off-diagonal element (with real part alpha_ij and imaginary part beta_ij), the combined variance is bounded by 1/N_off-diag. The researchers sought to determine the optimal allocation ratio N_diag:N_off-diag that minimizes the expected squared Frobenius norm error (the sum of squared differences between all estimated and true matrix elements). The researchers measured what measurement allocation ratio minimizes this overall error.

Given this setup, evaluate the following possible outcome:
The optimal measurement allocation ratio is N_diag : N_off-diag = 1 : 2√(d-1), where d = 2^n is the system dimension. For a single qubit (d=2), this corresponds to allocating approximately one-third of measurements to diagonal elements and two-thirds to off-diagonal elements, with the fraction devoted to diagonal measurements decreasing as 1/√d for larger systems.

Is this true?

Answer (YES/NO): NO